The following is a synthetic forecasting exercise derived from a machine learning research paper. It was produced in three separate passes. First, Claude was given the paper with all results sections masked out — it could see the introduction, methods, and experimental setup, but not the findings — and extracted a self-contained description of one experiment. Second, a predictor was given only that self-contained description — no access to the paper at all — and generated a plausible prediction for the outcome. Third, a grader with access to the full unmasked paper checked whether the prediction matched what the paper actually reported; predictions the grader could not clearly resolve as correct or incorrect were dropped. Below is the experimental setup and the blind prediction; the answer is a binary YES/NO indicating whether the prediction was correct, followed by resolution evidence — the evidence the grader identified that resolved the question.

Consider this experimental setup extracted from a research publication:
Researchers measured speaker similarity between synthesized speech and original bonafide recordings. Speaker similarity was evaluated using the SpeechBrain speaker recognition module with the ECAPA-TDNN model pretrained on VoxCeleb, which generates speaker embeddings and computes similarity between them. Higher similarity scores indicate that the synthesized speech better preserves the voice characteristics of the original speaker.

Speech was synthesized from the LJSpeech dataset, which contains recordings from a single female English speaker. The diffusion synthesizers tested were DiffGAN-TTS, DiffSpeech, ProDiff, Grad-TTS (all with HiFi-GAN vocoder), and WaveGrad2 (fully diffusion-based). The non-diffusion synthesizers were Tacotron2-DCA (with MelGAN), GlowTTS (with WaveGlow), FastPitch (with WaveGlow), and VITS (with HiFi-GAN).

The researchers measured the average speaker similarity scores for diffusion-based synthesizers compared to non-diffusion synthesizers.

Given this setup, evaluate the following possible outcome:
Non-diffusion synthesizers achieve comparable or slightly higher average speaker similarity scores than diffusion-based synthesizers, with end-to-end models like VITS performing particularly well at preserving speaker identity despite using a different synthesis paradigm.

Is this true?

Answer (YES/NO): NO